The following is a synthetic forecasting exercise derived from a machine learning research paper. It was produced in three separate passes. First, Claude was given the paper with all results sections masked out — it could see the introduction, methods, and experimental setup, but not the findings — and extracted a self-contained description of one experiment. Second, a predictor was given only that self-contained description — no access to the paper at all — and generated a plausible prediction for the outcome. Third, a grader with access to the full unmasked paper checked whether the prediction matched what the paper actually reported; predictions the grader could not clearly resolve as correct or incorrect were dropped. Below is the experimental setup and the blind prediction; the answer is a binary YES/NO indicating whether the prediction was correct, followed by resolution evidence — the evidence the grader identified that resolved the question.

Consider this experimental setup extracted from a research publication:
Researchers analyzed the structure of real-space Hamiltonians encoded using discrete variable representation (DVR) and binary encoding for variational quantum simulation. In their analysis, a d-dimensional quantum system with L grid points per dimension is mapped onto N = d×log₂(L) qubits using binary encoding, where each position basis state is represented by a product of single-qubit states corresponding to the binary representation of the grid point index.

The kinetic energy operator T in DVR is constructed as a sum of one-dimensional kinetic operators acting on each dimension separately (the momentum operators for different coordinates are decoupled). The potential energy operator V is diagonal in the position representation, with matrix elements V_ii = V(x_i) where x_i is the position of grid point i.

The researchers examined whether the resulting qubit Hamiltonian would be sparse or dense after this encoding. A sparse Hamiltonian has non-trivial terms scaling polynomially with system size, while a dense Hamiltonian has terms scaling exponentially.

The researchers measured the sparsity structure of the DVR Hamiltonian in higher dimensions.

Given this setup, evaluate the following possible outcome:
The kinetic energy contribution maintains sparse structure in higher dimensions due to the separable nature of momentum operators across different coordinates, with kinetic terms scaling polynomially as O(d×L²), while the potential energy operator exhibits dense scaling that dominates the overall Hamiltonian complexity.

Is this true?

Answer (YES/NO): YES